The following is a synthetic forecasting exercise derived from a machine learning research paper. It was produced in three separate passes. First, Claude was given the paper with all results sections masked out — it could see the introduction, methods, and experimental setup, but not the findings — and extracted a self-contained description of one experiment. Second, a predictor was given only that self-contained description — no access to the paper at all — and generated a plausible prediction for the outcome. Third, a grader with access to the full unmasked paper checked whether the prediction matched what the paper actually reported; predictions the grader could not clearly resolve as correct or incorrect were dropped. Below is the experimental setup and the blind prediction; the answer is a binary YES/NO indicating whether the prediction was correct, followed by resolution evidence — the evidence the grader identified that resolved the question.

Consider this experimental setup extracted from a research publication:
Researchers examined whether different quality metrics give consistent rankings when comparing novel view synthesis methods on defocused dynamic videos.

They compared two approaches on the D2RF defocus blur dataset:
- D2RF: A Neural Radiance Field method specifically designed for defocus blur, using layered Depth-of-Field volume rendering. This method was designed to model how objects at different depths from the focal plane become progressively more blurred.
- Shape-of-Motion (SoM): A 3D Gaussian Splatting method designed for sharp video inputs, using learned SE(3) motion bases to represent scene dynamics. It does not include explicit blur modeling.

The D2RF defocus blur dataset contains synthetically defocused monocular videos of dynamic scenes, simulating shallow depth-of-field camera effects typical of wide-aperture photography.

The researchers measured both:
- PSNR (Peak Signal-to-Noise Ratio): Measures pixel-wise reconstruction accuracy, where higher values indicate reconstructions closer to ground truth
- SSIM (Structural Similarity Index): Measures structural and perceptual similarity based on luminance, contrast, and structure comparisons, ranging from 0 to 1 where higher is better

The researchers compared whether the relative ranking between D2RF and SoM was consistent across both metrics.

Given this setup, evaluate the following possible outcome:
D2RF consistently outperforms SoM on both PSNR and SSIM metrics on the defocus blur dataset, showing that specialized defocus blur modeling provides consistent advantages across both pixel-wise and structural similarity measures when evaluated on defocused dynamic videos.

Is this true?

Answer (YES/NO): NO